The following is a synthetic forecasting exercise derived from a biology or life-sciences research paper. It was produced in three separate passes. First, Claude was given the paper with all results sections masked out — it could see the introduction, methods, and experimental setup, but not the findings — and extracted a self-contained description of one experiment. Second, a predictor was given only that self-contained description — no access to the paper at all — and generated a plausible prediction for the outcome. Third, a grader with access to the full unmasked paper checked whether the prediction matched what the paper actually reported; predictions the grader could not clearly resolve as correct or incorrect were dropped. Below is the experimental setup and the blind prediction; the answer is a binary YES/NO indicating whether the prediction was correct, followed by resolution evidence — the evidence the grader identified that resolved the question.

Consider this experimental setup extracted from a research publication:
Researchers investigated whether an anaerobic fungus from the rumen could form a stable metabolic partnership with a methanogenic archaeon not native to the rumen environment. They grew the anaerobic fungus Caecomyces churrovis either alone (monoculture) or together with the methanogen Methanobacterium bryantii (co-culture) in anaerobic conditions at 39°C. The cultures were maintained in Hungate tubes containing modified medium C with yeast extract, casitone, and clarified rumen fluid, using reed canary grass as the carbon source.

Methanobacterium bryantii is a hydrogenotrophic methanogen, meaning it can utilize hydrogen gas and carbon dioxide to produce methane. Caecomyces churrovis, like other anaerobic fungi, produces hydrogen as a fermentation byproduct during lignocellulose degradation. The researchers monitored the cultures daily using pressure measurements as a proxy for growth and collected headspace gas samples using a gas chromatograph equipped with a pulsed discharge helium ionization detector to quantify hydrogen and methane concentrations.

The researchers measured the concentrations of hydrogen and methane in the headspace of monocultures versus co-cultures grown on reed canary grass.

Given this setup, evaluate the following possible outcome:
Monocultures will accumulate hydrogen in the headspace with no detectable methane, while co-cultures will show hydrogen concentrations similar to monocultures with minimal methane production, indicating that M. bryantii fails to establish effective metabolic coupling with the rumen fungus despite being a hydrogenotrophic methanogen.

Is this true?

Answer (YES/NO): NO